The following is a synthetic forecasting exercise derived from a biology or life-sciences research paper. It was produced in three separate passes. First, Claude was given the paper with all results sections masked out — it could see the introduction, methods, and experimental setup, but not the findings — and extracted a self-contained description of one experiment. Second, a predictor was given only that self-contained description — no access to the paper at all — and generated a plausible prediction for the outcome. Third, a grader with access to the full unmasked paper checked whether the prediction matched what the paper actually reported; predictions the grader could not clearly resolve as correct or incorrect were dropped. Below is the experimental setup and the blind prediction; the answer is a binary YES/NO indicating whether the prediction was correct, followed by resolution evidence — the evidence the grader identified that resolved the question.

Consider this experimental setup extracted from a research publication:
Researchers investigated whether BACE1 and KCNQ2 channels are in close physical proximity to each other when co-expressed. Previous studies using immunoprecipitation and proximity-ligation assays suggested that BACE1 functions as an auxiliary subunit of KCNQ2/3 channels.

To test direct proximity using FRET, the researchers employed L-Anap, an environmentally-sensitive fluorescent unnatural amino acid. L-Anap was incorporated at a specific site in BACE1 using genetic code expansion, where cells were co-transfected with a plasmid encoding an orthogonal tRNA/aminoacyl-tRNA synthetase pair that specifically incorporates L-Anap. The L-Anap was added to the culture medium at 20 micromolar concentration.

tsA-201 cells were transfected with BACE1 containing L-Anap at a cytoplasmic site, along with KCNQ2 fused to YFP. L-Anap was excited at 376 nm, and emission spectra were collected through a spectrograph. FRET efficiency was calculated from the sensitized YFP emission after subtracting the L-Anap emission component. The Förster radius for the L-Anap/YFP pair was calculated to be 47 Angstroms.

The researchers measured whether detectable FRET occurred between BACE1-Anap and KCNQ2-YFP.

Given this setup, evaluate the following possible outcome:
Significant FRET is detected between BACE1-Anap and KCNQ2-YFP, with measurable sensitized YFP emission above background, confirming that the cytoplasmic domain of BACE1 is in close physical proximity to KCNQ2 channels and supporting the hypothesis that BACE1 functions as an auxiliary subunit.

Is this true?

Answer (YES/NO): YES